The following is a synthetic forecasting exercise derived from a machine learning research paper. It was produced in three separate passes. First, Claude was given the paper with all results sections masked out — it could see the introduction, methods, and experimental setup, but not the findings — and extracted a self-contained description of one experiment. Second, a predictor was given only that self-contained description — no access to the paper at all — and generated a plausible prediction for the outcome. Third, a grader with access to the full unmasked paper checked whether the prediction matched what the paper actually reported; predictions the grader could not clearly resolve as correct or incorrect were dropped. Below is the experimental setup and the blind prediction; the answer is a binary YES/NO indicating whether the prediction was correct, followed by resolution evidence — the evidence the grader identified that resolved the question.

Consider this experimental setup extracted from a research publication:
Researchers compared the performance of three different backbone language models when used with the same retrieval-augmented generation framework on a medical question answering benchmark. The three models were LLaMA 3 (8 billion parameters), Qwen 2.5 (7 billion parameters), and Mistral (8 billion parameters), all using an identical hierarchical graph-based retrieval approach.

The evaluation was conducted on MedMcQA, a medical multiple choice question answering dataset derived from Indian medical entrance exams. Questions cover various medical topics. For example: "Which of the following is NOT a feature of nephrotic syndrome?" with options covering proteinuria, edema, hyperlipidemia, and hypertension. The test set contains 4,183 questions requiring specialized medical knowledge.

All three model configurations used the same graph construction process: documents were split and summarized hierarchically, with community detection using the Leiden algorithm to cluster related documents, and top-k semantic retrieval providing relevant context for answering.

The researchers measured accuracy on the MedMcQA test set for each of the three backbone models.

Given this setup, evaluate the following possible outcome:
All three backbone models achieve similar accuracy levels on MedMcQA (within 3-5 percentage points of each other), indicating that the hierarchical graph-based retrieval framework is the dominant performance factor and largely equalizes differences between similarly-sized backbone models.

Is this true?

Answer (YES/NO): NO